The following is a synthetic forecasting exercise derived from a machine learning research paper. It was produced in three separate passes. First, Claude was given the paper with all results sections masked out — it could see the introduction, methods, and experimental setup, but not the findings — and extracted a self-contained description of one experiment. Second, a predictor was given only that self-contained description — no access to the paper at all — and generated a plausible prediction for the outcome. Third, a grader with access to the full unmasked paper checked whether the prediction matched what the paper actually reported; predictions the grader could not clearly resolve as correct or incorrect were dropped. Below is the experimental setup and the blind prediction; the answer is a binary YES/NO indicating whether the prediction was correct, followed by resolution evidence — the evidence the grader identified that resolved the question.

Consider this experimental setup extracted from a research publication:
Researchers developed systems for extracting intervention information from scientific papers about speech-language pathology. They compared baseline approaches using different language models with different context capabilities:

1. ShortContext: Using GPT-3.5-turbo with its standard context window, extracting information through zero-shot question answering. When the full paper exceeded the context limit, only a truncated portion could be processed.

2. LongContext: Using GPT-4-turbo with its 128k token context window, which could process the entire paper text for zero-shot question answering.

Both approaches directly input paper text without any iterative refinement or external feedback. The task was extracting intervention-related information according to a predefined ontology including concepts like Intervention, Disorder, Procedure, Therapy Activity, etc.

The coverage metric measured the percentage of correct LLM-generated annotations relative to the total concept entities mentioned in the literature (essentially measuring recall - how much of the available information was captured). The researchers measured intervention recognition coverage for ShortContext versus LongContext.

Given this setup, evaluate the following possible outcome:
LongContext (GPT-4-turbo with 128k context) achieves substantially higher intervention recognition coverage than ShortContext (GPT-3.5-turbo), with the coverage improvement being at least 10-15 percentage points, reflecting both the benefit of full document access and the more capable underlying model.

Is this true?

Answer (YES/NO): NO